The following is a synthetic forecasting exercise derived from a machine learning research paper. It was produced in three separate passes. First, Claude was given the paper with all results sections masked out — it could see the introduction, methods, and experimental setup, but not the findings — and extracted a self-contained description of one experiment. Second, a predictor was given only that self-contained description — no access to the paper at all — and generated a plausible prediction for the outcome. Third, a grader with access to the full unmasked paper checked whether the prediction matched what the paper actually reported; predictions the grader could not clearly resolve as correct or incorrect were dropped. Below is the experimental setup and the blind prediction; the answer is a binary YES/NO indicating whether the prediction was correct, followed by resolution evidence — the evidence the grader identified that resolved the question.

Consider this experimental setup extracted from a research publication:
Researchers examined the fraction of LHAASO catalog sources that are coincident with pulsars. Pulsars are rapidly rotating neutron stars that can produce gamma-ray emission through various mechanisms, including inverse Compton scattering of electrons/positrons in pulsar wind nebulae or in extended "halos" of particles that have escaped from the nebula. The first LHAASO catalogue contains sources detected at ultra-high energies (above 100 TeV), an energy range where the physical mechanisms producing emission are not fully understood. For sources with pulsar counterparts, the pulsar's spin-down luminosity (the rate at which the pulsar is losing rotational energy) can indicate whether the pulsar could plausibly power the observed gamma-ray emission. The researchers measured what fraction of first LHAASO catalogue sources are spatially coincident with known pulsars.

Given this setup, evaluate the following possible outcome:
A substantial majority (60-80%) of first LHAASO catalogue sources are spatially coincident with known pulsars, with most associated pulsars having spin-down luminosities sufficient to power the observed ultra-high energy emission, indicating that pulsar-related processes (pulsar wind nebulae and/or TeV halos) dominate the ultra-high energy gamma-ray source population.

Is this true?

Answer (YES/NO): NO